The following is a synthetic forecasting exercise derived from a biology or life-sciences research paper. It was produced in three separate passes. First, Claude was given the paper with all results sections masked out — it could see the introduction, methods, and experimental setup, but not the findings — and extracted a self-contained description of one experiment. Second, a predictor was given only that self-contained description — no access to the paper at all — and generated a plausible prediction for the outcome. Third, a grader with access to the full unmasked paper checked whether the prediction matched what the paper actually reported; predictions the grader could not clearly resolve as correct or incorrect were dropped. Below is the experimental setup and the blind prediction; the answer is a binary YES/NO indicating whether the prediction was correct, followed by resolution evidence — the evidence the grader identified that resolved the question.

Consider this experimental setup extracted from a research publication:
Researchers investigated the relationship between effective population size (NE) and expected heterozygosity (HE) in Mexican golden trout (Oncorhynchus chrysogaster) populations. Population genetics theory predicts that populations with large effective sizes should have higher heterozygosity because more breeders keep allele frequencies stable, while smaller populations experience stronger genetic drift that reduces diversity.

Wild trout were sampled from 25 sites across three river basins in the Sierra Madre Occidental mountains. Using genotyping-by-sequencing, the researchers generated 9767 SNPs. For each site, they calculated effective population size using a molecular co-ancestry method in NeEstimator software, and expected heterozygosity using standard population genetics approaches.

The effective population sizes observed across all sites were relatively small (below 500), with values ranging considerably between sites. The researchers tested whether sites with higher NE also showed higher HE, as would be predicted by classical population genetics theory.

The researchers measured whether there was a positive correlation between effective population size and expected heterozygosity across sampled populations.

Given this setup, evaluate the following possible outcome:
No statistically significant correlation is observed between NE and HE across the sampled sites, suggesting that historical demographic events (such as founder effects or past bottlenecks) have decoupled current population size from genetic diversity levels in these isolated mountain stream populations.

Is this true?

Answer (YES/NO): YES